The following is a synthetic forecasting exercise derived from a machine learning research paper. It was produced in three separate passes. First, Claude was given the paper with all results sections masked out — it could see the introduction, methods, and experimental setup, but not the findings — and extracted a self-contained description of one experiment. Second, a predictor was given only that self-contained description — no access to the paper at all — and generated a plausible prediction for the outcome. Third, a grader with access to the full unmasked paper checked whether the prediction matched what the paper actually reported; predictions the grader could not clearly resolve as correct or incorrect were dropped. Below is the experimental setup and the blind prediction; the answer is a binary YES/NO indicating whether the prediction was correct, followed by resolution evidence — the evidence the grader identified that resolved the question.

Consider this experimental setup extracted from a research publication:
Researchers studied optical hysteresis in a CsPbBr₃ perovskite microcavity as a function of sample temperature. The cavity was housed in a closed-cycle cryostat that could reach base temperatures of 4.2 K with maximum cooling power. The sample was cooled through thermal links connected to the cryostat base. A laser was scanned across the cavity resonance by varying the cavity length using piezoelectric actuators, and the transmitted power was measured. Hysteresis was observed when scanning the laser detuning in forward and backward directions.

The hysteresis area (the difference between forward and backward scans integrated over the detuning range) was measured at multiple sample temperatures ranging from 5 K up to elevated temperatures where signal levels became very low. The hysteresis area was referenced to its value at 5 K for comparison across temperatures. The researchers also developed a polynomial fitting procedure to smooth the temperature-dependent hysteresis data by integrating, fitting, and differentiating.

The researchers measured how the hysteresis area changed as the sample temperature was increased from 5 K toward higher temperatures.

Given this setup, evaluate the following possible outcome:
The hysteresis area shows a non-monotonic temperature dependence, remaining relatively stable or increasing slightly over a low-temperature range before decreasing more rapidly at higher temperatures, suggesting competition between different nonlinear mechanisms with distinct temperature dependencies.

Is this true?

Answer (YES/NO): NO